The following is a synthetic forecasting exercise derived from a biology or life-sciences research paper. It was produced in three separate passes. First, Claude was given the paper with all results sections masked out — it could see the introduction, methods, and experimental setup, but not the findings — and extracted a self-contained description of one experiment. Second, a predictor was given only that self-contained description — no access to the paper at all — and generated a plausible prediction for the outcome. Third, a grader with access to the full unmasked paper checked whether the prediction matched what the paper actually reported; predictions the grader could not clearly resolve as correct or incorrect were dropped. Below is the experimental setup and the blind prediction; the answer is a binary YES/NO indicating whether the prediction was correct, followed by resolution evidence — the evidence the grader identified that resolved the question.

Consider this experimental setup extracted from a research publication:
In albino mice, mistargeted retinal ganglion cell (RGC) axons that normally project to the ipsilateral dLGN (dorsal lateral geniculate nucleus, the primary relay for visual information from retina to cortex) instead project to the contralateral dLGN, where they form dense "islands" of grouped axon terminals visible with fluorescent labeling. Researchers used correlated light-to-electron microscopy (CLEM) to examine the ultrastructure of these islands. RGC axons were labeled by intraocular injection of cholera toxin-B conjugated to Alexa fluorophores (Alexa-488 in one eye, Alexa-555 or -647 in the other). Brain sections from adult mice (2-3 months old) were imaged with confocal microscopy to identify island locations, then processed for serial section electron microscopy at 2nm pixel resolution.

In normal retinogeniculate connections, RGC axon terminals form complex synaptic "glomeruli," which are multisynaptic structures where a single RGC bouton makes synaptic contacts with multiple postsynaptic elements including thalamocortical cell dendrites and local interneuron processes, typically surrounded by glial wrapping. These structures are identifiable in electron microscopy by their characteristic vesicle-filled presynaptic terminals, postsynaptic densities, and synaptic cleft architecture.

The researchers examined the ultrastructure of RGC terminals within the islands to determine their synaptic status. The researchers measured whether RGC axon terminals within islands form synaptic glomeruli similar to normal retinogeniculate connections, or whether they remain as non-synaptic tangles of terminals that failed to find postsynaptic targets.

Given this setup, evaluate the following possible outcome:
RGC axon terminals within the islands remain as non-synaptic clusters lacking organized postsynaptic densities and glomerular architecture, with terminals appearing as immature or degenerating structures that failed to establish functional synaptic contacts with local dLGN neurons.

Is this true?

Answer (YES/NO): NO